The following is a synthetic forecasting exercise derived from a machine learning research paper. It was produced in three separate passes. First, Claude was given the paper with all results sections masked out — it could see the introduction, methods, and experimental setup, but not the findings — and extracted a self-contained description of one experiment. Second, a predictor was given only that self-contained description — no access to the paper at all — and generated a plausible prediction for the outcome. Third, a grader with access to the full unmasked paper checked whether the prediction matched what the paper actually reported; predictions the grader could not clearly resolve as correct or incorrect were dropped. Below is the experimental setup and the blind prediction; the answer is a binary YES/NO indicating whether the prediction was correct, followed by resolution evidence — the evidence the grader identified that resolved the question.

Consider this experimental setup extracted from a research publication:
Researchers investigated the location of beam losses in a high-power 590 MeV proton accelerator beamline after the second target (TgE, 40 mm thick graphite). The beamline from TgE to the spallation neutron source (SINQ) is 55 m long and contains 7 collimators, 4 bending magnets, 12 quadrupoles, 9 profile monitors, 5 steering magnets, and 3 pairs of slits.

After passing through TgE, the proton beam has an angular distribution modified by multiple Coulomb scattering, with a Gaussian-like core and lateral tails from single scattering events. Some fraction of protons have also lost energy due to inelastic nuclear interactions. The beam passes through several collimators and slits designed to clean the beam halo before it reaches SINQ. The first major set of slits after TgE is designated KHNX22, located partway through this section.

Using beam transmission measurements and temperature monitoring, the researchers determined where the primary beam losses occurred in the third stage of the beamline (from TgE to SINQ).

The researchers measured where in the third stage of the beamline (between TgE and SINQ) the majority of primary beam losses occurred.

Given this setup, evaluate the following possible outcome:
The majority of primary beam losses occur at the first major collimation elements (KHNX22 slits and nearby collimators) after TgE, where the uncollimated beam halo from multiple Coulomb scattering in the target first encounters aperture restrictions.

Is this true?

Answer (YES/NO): NO